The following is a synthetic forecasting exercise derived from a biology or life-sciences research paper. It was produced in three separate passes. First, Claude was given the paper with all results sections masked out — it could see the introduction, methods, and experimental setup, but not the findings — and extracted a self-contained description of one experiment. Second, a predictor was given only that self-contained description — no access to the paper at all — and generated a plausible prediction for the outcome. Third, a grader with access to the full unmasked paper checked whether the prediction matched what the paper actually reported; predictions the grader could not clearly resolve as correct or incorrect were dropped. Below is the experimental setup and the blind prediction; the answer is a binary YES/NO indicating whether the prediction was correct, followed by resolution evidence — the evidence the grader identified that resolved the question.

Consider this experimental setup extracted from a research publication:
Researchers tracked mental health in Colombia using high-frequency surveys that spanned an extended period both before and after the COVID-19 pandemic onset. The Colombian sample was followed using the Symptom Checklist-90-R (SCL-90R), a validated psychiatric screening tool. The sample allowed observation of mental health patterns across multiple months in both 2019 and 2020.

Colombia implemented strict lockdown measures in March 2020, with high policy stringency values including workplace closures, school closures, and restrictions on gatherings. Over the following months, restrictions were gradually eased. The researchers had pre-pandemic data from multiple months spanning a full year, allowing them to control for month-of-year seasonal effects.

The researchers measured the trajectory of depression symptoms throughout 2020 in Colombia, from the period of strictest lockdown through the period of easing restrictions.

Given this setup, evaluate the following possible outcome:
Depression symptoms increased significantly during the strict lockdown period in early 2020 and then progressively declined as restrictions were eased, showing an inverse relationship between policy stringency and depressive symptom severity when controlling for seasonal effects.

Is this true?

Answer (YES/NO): NO